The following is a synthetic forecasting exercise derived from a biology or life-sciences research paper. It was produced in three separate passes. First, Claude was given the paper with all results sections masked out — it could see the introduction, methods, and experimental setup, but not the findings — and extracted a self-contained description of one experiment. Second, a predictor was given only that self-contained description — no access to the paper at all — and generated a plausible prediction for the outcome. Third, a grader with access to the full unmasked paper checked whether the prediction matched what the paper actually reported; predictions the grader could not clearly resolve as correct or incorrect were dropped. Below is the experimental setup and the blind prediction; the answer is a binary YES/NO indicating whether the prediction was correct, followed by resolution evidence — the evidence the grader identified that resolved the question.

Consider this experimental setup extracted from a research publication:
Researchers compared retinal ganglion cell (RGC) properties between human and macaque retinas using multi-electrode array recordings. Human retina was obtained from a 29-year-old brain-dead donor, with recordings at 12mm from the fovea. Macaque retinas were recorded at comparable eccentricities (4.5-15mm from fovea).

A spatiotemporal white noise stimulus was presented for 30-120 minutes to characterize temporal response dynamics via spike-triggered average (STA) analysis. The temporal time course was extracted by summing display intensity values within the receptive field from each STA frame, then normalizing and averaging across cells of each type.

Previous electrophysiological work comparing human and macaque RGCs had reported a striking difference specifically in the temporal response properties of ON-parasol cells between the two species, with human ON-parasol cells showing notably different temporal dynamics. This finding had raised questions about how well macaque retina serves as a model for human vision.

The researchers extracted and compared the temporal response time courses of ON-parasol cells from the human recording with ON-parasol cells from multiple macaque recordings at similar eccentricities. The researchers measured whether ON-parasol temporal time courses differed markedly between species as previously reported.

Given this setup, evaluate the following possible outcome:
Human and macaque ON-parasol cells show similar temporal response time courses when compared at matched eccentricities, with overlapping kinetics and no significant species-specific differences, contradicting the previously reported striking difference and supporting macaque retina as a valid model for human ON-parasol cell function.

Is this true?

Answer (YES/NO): YES